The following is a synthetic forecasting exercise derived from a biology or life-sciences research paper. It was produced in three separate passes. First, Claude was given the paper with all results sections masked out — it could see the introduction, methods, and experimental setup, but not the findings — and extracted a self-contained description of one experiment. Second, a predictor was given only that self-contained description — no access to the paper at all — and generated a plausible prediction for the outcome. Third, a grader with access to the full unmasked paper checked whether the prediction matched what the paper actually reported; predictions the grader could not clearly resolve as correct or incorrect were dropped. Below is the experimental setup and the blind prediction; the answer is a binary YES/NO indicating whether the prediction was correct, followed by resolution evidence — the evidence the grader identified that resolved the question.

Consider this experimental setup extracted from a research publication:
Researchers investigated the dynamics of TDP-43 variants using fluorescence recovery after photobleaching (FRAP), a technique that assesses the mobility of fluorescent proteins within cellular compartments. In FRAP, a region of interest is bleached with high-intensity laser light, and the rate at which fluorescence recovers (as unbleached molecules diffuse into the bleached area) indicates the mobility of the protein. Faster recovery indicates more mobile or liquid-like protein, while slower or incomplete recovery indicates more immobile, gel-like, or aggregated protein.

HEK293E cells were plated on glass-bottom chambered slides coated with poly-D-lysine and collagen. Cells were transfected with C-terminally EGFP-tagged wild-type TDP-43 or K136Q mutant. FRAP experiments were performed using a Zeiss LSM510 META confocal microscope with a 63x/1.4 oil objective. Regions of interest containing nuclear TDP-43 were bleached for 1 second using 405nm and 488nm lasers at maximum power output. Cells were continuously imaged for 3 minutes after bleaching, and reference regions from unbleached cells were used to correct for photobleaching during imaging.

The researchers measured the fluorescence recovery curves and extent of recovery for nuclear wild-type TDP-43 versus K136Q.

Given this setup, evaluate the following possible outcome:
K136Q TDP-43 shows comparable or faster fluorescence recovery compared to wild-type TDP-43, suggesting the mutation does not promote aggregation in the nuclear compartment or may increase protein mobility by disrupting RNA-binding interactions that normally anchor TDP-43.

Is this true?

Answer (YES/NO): NO